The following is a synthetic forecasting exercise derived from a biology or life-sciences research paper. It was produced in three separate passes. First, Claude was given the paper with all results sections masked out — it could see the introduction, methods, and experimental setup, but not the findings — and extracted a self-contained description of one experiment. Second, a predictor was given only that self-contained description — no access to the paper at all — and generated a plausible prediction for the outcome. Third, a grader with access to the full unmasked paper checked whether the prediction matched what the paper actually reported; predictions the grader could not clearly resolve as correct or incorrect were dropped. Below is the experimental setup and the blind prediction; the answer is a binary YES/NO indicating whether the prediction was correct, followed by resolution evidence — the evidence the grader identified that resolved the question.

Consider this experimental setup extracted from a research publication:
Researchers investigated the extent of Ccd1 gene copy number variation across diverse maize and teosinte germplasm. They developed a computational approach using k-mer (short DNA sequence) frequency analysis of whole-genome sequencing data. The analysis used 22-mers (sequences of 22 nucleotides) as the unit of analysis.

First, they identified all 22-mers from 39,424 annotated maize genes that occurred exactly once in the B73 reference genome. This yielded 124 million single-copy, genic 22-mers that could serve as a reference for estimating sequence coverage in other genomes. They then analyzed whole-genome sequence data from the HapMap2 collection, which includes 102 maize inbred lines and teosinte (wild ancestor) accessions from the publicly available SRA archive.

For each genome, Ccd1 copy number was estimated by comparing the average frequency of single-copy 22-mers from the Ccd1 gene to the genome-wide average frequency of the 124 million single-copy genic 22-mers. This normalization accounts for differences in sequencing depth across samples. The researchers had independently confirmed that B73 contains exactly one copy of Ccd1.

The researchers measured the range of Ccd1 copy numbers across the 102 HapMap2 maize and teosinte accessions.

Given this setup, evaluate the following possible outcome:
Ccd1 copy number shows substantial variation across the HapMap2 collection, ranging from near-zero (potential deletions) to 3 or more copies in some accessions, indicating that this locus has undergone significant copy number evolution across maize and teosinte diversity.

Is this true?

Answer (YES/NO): NO